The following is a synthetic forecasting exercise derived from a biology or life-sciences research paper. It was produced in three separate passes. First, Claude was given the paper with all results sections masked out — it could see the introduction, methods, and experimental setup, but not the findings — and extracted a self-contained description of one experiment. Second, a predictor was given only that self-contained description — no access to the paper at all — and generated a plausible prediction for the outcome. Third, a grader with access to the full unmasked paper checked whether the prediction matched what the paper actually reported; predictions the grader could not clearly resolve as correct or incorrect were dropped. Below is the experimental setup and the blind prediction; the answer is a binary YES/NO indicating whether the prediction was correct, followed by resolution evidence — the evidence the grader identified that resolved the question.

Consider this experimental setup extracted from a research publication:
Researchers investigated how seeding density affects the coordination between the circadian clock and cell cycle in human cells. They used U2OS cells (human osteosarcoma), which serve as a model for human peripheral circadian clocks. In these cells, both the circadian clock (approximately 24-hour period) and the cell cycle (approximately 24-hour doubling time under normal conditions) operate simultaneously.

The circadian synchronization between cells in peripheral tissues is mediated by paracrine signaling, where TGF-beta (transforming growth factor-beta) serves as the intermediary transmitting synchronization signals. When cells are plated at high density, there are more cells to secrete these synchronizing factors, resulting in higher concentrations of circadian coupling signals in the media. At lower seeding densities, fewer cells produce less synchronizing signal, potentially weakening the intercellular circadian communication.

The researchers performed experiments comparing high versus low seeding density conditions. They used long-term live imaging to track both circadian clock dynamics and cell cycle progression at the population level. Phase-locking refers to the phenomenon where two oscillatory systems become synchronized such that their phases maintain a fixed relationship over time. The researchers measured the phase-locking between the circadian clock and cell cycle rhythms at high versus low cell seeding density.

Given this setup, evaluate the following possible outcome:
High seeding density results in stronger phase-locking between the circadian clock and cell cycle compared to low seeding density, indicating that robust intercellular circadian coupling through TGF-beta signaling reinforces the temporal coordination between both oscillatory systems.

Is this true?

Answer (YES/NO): YES